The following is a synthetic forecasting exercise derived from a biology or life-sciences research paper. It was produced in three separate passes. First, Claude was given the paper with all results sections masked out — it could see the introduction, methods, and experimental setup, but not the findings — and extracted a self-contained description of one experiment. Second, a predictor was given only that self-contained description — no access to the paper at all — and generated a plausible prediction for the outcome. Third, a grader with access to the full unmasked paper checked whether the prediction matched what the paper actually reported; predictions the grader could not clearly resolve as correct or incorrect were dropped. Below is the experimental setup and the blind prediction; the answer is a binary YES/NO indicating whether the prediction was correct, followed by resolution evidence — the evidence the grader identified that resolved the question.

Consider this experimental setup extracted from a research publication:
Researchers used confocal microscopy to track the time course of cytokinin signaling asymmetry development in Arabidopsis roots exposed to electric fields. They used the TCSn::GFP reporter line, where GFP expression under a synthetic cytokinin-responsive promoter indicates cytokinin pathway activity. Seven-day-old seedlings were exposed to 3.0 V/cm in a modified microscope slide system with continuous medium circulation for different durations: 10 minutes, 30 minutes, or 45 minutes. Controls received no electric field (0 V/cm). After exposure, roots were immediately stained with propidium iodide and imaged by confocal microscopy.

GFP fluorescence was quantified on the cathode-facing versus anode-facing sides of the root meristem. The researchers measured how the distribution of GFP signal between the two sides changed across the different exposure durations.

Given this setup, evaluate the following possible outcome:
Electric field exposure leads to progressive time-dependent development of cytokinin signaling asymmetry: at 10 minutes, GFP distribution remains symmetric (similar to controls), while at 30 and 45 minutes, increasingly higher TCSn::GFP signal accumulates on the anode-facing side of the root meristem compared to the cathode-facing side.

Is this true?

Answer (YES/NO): NO